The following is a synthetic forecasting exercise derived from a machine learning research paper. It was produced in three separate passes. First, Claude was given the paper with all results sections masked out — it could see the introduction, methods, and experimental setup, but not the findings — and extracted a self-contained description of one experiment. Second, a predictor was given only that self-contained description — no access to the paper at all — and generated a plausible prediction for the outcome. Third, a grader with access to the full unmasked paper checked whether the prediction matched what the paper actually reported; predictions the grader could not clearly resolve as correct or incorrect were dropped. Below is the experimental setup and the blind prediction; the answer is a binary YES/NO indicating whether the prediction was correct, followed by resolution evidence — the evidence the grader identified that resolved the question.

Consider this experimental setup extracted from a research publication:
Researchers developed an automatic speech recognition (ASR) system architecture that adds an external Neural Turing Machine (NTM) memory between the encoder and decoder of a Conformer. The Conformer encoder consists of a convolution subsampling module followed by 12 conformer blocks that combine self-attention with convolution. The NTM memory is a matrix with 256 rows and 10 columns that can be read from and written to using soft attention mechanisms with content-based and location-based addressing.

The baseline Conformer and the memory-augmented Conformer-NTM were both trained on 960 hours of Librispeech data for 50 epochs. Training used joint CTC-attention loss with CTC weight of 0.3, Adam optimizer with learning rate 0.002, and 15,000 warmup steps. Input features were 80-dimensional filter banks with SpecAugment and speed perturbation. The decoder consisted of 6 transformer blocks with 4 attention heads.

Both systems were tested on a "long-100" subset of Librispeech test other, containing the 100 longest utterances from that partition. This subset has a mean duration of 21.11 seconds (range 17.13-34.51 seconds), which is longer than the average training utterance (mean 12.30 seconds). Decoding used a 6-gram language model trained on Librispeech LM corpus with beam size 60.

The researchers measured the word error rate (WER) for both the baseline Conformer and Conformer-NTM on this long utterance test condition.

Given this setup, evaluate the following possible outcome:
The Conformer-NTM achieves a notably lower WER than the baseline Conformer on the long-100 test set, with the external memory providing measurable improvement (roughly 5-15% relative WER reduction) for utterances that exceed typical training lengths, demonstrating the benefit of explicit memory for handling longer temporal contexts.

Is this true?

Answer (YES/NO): YES